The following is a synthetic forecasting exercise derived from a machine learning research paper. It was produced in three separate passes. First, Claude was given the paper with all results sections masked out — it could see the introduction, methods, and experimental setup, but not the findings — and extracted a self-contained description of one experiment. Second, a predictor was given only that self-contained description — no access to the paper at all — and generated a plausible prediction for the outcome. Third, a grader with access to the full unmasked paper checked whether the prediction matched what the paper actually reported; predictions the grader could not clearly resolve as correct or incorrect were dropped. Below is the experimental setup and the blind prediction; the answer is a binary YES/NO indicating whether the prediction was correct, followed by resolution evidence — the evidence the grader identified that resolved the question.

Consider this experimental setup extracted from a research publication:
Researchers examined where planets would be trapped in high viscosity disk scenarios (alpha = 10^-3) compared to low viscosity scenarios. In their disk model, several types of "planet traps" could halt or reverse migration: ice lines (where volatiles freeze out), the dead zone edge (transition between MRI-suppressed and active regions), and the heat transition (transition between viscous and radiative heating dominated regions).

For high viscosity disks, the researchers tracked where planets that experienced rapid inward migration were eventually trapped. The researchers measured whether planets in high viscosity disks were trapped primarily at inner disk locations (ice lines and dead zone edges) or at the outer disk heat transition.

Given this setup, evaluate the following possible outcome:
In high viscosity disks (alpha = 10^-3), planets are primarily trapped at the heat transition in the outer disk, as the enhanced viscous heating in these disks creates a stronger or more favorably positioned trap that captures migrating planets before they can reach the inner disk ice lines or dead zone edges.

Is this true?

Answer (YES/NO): NO